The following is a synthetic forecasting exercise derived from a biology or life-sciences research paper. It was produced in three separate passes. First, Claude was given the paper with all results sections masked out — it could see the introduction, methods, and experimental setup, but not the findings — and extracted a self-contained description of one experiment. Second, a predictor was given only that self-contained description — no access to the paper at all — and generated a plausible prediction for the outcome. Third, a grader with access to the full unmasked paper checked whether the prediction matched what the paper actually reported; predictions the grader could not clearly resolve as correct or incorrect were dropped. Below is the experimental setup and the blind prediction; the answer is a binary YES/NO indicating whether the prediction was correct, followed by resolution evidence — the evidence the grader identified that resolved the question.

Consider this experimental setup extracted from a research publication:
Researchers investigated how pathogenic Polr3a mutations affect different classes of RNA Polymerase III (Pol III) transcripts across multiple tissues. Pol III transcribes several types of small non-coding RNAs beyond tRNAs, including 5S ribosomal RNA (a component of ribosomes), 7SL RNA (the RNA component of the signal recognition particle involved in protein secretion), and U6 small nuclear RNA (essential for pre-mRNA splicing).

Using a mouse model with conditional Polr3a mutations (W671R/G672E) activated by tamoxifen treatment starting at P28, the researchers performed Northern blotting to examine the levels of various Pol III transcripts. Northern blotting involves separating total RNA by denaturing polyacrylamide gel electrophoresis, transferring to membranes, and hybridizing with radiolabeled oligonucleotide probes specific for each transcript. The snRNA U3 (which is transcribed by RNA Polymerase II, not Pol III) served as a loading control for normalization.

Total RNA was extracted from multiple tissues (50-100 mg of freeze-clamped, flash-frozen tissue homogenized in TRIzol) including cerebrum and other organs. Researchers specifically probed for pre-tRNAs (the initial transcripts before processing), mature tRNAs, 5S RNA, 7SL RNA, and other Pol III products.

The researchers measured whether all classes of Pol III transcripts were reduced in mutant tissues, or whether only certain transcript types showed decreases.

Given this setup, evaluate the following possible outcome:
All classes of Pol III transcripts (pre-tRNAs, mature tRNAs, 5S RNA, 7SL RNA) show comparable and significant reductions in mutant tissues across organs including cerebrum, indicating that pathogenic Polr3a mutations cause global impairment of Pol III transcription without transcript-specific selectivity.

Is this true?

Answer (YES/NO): NO